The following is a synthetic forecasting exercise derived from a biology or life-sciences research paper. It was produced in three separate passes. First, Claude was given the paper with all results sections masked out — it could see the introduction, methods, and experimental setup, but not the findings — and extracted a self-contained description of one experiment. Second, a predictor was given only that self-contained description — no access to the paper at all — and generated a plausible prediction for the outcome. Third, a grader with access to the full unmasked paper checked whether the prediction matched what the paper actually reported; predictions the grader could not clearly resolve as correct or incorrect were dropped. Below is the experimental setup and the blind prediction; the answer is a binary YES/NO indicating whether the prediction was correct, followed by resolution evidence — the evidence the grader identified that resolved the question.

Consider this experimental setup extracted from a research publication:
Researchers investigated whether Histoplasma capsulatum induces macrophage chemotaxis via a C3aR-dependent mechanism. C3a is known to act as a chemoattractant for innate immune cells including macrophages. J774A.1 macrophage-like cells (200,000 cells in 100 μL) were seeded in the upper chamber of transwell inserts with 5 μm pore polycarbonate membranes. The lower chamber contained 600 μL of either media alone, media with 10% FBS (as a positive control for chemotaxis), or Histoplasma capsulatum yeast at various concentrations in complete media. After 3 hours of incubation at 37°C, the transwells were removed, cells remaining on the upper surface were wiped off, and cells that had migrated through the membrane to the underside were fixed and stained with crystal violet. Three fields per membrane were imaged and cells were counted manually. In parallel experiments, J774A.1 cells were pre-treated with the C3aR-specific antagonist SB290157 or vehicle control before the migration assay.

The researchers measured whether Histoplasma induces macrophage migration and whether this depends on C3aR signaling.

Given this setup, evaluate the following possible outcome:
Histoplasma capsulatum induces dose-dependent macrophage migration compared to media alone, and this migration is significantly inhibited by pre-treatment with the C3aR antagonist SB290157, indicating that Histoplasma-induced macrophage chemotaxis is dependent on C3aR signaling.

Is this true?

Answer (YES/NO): NO